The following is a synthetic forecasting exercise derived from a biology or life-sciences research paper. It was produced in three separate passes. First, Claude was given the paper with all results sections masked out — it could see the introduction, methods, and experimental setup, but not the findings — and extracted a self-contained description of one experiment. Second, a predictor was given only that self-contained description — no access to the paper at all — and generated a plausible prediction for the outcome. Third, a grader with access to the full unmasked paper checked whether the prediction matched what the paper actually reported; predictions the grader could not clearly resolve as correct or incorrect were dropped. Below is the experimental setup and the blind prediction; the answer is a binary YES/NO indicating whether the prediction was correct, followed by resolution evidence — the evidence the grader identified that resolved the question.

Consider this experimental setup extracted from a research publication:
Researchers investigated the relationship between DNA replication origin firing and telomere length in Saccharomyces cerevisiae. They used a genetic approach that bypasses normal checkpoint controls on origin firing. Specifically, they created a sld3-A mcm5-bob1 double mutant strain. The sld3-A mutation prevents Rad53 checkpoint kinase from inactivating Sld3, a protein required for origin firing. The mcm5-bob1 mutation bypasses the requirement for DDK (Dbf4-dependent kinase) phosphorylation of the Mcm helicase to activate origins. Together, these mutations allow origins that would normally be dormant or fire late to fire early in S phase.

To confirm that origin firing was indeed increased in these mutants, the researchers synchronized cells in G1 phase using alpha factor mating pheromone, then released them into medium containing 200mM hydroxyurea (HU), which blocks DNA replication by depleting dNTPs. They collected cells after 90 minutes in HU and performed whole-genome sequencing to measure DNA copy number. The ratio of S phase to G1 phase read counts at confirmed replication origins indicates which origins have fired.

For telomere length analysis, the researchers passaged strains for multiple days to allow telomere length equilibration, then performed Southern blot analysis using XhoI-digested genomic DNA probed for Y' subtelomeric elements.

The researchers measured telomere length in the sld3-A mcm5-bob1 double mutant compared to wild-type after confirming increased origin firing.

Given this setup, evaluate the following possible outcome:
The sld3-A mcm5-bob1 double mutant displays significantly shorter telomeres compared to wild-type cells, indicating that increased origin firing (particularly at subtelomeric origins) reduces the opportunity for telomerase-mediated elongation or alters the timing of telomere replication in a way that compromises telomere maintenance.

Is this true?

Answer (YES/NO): NO